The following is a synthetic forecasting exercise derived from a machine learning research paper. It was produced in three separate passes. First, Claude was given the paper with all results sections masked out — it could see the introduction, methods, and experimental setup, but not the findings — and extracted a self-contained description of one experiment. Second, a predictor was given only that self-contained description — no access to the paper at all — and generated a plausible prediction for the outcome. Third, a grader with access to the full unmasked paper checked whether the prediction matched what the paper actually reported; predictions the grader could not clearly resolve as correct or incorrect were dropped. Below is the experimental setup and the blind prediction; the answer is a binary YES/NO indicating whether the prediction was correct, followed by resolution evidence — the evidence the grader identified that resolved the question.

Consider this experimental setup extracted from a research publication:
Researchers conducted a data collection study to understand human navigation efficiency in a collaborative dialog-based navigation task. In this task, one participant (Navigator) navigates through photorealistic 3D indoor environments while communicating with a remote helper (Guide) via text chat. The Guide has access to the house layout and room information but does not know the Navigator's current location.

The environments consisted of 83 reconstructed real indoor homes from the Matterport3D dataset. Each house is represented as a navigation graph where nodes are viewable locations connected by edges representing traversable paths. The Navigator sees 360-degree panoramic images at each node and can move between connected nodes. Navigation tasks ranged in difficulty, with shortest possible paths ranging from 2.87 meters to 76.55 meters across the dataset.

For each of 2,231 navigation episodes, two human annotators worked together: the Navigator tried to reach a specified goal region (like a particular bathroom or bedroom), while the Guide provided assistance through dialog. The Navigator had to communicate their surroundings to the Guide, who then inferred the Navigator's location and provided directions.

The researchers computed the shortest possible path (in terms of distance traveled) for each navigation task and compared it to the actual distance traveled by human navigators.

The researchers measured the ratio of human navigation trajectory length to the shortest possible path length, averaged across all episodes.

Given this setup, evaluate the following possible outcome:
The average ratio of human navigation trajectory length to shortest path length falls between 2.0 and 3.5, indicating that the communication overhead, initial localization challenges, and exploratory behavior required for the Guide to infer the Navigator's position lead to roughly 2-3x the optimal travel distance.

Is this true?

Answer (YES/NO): NO